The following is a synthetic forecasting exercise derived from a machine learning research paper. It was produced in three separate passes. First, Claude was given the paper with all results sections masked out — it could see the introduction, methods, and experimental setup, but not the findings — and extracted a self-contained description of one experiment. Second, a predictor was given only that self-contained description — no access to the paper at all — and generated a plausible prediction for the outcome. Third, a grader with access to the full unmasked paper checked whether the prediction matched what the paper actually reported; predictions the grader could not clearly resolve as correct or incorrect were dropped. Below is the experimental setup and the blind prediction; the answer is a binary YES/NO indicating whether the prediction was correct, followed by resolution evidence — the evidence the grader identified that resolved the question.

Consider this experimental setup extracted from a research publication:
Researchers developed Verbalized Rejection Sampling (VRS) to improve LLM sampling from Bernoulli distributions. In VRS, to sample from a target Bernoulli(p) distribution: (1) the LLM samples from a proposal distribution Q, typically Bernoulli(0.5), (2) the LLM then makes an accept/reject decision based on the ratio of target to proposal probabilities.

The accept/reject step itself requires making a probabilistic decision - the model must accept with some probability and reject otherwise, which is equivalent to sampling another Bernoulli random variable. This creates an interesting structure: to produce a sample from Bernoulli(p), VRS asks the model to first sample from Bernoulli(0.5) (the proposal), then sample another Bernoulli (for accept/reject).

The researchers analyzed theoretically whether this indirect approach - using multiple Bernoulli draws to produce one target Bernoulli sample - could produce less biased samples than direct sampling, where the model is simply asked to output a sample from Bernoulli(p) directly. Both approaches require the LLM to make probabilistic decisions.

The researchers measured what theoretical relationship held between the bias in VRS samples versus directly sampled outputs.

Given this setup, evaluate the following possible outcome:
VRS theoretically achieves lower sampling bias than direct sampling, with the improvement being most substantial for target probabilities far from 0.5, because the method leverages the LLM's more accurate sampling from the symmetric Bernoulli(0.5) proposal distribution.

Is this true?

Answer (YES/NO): NO